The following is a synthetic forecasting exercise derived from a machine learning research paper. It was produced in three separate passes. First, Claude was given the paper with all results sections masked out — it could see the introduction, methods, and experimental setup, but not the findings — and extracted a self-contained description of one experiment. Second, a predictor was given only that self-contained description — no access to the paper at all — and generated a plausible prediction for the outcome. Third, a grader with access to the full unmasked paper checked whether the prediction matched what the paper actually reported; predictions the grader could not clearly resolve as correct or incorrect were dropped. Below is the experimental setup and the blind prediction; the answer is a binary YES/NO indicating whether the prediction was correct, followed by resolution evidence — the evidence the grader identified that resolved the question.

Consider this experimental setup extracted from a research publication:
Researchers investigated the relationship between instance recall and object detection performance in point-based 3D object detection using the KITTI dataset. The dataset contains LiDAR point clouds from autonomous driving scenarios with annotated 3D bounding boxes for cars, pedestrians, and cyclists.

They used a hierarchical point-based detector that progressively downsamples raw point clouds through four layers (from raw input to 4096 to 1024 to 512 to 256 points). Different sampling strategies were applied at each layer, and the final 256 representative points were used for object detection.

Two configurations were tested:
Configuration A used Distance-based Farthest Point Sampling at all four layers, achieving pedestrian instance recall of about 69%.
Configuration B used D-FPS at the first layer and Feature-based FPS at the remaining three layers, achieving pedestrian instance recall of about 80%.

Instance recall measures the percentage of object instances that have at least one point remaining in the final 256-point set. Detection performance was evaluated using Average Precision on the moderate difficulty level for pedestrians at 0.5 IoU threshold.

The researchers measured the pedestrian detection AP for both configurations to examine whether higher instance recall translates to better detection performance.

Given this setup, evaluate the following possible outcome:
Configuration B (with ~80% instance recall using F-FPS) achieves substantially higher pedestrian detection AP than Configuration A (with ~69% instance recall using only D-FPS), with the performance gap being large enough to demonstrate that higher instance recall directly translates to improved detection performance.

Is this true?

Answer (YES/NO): YES